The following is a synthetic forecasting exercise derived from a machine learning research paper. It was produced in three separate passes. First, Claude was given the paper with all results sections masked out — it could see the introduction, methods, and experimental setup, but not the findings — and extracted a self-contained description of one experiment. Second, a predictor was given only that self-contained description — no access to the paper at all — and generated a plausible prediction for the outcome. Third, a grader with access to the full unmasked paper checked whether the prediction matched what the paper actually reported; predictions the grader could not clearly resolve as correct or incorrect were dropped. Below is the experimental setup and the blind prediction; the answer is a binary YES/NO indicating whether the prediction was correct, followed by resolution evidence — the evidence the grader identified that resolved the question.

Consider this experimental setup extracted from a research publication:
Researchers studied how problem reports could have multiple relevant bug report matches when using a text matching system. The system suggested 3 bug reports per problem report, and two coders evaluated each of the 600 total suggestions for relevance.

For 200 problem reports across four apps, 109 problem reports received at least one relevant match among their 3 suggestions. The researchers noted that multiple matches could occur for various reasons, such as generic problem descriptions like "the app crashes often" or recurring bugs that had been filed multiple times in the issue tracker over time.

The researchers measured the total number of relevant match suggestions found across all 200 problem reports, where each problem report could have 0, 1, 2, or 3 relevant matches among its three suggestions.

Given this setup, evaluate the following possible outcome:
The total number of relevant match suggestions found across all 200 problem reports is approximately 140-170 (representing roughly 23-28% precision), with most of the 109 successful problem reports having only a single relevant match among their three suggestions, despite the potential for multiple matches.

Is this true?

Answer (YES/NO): YES